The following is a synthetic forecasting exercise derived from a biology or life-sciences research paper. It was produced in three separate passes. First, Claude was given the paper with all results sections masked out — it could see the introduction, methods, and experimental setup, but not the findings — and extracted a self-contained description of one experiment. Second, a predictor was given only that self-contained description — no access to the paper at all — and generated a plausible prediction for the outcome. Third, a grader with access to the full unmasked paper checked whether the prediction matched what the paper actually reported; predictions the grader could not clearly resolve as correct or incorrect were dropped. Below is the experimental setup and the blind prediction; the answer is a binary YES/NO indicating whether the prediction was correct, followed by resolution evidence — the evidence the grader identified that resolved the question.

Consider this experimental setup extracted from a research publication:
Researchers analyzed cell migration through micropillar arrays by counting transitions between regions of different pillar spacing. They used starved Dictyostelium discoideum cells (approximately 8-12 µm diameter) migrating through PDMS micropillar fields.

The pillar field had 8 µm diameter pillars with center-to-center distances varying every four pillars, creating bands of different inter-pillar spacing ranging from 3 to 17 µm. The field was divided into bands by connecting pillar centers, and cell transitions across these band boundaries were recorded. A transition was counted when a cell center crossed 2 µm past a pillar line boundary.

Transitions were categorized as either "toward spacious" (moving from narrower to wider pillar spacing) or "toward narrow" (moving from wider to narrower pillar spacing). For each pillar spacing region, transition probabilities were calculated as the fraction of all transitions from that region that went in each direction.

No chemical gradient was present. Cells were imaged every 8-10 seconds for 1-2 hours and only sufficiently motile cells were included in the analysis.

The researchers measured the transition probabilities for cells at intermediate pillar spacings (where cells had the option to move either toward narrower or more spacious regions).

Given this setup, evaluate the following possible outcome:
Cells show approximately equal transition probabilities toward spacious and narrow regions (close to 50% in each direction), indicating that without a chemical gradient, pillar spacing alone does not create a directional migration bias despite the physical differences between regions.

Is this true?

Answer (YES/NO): NO